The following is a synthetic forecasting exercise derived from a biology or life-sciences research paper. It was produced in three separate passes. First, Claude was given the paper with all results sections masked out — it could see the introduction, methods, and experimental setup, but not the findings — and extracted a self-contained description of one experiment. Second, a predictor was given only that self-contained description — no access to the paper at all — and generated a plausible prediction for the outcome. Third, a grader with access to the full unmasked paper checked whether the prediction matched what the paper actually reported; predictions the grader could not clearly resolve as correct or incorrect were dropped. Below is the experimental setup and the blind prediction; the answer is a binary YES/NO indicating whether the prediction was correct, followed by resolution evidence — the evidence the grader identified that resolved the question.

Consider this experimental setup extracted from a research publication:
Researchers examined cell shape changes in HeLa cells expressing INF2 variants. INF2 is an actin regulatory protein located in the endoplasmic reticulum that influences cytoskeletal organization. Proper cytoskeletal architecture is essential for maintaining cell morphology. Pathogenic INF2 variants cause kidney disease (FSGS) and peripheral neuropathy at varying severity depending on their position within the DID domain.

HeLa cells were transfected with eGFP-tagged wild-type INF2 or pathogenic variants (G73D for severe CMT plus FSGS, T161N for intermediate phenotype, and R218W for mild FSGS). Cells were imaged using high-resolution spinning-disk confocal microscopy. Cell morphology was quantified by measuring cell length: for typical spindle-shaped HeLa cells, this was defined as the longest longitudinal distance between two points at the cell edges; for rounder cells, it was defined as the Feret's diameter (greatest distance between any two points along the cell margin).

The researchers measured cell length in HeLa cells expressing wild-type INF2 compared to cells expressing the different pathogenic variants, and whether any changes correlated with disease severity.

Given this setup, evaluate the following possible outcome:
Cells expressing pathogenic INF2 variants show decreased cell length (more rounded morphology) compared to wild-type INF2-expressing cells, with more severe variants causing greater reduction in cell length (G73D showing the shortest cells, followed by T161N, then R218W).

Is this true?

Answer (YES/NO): NO